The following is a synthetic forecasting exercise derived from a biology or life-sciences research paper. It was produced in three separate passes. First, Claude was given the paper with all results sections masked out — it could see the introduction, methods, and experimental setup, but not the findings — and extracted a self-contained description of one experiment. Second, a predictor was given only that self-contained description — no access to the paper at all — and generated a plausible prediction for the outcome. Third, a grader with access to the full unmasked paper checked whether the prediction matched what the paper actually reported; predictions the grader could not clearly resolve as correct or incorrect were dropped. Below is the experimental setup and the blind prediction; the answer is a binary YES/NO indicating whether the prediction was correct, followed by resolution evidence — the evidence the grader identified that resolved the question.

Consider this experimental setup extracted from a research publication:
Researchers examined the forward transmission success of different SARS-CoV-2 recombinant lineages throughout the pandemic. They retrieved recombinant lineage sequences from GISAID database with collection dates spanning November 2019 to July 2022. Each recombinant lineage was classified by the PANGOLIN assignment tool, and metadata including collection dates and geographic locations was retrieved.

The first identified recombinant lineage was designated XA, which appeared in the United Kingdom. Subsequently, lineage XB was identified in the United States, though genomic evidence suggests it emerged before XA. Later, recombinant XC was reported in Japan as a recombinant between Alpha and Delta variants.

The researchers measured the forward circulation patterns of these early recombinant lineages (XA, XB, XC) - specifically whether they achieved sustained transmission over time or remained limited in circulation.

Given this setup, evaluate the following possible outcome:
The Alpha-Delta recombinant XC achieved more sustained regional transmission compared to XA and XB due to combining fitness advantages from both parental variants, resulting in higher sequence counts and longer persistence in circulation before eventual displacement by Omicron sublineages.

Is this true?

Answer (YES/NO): NO